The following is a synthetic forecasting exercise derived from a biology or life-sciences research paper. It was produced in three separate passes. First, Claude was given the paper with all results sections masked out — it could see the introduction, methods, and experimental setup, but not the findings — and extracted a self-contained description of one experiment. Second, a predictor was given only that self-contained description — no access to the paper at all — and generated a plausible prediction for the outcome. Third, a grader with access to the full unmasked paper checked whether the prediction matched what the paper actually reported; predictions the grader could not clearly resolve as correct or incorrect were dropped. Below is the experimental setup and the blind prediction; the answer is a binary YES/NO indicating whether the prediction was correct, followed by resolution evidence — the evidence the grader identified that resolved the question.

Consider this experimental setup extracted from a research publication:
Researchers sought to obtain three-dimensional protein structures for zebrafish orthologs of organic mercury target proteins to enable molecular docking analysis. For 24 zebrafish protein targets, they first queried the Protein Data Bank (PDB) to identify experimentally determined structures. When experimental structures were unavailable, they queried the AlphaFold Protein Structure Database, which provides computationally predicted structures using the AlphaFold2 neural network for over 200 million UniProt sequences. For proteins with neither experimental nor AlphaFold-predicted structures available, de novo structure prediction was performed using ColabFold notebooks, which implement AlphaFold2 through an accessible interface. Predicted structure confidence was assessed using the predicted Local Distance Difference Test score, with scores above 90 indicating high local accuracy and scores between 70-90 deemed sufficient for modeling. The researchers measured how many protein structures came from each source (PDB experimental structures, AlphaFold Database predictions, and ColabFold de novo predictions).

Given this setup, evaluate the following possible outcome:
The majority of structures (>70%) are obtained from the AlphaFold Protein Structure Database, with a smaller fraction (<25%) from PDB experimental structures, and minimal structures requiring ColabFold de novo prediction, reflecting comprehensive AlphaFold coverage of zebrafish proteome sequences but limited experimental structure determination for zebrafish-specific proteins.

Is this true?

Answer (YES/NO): YES